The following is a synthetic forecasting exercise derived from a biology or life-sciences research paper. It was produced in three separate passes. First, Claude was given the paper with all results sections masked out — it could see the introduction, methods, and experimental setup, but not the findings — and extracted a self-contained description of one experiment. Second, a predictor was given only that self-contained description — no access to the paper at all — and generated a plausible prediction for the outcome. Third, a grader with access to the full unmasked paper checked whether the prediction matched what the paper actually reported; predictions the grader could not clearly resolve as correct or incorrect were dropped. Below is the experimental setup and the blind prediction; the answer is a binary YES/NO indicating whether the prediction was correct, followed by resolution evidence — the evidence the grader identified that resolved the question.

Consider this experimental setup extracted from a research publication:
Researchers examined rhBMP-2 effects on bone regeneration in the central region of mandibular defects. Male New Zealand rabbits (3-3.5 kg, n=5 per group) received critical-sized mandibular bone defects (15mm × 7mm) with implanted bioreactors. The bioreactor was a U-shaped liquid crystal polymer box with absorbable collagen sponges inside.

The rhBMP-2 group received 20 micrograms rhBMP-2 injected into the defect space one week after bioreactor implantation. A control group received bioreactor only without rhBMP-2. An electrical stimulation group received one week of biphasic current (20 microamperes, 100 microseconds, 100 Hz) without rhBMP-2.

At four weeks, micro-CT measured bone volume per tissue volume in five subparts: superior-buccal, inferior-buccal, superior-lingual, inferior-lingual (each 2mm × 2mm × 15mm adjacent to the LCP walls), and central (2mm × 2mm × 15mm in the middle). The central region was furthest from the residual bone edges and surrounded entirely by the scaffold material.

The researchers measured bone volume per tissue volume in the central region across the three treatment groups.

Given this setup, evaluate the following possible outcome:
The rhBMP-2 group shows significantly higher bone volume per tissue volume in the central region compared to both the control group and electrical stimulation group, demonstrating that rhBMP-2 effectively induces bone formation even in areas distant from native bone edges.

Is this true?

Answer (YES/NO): NO